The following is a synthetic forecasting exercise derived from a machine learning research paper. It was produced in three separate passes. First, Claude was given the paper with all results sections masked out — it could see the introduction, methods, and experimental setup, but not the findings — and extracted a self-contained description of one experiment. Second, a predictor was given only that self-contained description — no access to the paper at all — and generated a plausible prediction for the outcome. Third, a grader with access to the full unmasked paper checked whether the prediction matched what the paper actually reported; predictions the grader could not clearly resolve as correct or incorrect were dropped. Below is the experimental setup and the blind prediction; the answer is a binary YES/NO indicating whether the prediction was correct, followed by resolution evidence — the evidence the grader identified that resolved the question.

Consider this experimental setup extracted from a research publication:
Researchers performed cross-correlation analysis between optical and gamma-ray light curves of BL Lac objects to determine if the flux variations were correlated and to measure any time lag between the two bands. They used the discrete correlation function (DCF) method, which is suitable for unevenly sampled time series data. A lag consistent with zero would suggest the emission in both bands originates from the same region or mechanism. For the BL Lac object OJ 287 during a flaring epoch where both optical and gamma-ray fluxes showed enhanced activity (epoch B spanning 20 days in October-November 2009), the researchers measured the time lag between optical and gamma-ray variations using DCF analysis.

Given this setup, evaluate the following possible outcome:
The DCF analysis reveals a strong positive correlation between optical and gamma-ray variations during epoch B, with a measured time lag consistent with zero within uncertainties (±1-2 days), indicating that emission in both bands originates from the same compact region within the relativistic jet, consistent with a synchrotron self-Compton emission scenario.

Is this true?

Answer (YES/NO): NO